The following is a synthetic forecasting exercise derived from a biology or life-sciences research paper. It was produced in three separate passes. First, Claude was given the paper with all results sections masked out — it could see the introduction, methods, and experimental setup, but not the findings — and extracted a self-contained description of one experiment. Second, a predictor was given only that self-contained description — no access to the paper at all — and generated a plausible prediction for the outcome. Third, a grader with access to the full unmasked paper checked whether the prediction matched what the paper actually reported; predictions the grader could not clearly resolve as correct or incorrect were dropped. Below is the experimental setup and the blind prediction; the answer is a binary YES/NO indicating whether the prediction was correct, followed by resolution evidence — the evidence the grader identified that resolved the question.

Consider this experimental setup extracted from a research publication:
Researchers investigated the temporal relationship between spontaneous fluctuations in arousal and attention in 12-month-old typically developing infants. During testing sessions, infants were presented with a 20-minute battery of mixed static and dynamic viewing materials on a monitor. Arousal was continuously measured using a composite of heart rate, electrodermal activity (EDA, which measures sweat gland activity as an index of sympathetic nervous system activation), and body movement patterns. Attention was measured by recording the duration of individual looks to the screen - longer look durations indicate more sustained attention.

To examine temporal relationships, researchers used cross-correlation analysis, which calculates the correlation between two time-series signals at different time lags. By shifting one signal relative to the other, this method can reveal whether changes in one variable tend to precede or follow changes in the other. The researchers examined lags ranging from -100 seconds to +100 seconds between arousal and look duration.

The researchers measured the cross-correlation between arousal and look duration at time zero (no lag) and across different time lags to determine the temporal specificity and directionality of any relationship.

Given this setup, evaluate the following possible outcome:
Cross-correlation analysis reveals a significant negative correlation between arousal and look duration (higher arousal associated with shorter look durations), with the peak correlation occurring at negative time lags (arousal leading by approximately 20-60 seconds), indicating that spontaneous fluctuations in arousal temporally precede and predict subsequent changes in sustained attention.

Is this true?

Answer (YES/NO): NO